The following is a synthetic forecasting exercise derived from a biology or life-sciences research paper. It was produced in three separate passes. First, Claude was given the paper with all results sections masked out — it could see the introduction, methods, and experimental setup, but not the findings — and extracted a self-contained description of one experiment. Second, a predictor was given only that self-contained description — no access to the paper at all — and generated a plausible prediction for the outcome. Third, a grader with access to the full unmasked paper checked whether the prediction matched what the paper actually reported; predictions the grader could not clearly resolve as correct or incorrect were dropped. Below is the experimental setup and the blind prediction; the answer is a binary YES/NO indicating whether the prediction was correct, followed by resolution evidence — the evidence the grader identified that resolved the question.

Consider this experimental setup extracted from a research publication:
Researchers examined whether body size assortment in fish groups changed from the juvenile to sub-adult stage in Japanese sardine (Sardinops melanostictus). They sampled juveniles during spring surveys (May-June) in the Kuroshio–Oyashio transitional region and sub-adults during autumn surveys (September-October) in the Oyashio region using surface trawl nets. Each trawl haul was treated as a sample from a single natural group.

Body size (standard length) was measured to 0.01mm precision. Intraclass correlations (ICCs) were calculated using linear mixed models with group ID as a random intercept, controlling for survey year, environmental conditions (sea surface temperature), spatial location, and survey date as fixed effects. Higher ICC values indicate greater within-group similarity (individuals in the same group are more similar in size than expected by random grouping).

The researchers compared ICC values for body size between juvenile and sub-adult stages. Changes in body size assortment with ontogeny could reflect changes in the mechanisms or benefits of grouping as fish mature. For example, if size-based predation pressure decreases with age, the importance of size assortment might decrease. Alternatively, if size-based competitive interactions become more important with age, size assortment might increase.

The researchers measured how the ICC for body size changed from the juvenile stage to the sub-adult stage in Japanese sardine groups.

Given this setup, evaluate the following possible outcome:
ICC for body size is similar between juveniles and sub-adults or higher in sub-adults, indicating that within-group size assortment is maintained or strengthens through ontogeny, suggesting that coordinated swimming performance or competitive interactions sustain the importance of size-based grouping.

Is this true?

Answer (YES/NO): YES